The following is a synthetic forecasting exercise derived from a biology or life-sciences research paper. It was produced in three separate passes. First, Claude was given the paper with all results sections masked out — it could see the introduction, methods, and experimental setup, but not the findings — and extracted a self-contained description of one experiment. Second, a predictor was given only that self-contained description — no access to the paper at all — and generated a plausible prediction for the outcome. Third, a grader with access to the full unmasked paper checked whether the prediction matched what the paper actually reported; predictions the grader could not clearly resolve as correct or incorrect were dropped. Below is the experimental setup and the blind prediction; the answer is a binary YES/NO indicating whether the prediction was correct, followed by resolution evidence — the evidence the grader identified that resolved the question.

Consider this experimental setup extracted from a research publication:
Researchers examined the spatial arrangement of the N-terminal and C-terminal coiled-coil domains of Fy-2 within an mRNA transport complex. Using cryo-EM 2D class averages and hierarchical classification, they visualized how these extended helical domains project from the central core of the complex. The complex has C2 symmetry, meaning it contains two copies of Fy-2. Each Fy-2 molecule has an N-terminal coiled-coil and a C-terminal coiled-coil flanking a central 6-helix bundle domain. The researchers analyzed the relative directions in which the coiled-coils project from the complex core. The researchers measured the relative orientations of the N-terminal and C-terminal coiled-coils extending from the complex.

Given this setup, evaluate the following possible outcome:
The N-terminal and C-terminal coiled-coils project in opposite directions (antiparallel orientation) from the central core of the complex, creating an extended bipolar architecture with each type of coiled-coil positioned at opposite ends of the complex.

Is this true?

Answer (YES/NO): YES